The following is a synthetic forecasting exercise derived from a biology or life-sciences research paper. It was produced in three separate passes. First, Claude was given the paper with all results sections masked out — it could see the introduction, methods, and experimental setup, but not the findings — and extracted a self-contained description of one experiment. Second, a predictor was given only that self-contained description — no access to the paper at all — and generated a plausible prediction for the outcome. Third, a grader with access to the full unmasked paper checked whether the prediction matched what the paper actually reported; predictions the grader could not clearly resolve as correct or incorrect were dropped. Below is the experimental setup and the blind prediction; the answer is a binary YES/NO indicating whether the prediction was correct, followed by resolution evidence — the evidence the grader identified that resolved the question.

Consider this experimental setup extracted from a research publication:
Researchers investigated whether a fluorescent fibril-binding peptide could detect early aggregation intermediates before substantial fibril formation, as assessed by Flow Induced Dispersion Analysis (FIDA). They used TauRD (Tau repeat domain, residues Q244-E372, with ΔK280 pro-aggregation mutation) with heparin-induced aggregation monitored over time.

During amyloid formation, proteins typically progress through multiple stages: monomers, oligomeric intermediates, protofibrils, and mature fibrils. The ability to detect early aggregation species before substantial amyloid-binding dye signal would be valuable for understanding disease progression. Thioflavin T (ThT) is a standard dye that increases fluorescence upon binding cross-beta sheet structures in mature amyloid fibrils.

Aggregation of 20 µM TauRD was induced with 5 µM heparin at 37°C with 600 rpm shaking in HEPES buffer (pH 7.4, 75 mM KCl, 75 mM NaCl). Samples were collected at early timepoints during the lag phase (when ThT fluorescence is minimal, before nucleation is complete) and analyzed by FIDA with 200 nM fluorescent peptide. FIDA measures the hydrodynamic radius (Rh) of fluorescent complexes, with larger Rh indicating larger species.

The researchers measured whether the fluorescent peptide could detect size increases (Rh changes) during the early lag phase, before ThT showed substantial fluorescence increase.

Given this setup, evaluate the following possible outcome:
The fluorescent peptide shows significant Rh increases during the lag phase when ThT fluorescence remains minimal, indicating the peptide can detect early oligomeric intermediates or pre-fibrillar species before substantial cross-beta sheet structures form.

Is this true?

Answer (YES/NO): NO